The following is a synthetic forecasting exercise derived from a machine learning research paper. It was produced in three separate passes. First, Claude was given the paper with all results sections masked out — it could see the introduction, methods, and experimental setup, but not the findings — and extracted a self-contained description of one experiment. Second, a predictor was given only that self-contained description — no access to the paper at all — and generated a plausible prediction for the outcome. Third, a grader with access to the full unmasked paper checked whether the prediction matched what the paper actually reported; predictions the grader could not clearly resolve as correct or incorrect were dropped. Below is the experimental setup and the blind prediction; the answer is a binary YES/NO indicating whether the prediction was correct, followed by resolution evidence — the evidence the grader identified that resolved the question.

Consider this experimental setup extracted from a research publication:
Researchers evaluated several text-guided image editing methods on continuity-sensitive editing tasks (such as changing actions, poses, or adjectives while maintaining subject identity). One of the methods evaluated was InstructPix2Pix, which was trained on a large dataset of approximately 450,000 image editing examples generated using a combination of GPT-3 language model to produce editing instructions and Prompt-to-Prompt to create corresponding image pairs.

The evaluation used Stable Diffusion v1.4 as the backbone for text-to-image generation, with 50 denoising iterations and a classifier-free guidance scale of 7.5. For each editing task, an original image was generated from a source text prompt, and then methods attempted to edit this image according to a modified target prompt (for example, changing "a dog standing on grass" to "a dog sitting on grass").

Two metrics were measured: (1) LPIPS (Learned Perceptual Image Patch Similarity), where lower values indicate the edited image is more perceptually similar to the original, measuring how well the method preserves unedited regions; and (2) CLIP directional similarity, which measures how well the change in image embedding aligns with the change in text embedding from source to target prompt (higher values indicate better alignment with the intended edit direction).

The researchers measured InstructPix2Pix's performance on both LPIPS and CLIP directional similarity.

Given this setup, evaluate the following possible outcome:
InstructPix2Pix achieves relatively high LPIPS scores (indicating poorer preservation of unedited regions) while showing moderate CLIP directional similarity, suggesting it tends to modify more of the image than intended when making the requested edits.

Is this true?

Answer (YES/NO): NO